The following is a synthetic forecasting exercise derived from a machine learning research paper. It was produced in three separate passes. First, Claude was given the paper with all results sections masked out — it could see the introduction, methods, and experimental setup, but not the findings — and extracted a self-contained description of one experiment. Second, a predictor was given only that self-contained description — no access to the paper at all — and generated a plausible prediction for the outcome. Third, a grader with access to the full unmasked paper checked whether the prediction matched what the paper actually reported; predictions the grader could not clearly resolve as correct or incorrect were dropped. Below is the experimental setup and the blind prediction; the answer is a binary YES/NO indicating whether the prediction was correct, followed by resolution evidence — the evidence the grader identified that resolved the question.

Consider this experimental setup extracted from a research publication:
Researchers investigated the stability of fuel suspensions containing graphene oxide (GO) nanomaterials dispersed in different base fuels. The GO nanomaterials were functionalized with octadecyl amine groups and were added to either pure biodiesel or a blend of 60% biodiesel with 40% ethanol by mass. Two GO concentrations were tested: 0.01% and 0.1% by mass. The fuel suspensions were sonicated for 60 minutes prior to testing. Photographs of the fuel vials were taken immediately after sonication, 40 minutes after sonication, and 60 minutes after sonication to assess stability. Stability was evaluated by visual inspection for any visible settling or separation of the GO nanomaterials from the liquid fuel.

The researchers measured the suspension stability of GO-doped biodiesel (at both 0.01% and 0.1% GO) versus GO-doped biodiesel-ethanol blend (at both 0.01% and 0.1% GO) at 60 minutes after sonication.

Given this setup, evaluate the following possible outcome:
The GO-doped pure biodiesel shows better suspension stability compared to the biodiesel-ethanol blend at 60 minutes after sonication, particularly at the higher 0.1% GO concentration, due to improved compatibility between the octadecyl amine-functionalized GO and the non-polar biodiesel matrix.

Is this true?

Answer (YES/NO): NO